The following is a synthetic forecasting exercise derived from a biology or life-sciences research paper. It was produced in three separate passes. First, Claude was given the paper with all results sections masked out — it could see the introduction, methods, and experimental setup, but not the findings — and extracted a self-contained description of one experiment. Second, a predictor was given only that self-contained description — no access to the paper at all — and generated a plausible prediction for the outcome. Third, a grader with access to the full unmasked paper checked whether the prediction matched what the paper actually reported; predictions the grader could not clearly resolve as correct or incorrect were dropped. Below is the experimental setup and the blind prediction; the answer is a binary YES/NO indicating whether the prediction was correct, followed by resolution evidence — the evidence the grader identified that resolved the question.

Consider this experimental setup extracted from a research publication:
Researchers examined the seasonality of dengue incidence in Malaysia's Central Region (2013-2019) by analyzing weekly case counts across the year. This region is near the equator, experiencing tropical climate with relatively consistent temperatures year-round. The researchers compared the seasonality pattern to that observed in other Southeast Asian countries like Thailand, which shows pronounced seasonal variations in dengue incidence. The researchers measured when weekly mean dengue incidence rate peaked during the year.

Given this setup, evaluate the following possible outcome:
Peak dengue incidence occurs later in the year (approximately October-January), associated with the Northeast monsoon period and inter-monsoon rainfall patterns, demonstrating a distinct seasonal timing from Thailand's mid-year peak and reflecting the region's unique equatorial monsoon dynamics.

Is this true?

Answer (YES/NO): NO